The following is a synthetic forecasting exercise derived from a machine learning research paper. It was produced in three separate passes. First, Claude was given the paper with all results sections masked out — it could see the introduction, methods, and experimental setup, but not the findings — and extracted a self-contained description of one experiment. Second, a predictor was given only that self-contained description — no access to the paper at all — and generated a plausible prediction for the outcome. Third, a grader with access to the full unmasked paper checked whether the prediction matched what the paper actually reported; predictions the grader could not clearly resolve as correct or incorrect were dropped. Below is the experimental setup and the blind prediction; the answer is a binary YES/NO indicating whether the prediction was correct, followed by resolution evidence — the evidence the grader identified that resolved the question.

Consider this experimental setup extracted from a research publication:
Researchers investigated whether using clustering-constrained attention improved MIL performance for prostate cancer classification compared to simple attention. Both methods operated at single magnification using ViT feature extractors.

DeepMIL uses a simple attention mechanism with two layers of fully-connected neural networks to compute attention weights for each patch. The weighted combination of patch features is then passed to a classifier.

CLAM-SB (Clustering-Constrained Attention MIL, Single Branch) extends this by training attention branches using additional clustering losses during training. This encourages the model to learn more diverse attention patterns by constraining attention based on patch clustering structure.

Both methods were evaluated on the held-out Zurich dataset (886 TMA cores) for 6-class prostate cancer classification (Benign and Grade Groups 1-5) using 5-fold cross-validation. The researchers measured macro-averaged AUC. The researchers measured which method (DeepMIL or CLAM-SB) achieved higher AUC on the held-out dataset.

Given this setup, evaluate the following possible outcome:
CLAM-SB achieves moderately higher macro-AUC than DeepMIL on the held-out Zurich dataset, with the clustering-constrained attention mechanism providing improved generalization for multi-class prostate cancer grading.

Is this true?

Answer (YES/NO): NO